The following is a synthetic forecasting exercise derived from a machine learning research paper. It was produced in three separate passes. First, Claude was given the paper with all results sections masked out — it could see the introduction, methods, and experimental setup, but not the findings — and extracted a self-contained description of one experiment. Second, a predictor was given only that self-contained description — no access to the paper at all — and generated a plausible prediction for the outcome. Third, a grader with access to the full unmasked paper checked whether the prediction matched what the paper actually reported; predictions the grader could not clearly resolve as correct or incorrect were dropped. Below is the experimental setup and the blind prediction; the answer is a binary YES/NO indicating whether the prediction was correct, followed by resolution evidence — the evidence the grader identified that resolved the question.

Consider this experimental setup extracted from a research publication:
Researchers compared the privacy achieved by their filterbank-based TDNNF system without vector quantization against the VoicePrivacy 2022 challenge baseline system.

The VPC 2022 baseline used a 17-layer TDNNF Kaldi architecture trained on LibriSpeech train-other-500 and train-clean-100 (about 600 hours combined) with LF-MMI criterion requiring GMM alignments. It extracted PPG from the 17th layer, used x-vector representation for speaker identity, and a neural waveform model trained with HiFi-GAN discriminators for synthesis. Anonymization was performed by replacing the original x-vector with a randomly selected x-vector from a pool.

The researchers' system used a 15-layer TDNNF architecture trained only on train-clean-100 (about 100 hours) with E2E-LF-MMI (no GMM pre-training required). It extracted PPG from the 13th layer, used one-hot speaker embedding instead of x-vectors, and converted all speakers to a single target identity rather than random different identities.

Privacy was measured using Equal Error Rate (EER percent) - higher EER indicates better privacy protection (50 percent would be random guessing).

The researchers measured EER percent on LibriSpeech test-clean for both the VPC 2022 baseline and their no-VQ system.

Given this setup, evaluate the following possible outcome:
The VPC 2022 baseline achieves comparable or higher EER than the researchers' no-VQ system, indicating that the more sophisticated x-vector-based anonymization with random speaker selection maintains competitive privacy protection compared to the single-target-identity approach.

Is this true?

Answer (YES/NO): YES